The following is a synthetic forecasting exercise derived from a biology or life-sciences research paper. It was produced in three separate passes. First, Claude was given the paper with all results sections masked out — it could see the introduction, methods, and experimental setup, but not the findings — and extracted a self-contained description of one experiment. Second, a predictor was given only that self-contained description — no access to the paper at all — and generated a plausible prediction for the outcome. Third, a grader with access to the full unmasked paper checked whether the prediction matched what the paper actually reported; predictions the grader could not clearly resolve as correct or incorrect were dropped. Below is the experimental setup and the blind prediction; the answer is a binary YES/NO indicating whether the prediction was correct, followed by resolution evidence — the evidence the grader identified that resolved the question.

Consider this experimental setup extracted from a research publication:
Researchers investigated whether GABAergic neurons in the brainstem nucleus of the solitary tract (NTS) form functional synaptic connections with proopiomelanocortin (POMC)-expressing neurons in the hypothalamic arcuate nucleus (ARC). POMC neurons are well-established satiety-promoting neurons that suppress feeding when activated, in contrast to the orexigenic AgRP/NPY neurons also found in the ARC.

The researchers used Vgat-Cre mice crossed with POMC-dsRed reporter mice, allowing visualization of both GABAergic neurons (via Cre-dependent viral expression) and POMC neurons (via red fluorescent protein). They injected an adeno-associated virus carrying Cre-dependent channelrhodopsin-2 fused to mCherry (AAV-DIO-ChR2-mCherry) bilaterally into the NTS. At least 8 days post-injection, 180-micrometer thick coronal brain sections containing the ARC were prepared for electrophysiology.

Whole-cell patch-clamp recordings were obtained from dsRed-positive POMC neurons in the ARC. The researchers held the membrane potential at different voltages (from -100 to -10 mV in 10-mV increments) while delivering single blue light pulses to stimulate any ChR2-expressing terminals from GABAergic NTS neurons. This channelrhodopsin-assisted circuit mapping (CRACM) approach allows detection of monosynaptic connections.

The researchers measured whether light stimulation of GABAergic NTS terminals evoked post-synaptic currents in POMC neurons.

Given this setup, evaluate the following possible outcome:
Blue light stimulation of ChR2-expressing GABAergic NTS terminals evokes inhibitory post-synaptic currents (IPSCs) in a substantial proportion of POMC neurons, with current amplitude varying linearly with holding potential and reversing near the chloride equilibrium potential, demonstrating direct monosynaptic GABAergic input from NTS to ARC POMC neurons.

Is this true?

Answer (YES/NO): NO